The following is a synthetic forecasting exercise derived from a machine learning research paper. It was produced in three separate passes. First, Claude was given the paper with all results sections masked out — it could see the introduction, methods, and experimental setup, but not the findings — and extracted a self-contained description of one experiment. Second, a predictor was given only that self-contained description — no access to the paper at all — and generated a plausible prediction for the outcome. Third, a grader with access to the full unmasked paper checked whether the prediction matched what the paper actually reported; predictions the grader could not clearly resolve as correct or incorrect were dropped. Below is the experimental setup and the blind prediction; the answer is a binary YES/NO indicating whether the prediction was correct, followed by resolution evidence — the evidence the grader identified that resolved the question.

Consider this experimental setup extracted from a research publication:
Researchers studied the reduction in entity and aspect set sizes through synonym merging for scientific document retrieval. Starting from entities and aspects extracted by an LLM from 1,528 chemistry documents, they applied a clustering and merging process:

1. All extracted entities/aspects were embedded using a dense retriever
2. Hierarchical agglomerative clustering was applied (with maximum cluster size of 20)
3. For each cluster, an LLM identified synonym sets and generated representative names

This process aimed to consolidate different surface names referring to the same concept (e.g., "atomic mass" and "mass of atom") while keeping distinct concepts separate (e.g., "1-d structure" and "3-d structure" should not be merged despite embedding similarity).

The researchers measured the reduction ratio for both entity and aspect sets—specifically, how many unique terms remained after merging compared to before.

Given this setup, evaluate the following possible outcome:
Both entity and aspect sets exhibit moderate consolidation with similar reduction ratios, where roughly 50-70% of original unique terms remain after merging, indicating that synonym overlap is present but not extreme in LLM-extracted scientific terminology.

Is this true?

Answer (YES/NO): YES